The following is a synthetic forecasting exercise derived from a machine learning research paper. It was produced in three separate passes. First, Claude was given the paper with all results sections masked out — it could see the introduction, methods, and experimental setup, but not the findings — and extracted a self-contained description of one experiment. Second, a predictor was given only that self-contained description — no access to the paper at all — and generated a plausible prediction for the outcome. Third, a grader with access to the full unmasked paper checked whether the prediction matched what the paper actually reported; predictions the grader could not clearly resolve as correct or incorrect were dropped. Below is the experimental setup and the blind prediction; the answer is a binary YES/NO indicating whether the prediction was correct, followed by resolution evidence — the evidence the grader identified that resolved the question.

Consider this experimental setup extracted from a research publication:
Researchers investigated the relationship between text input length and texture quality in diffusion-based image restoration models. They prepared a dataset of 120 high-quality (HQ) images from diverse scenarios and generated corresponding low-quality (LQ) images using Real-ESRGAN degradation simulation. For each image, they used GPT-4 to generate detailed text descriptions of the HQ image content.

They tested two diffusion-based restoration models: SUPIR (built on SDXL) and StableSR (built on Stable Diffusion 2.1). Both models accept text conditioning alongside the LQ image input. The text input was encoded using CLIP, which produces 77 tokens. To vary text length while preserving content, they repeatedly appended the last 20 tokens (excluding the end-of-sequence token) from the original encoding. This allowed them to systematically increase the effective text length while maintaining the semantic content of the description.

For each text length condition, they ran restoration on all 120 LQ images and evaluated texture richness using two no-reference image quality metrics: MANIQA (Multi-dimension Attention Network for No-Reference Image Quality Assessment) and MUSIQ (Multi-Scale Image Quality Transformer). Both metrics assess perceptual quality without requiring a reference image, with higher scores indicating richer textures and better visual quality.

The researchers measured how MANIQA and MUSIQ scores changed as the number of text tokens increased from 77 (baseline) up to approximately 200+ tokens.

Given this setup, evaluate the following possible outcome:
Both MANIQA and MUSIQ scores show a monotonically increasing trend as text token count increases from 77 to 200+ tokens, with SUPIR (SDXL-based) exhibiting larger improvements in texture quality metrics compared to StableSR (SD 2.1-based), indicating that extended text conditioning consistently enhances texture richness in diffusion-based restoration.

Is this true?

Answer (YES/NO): NO